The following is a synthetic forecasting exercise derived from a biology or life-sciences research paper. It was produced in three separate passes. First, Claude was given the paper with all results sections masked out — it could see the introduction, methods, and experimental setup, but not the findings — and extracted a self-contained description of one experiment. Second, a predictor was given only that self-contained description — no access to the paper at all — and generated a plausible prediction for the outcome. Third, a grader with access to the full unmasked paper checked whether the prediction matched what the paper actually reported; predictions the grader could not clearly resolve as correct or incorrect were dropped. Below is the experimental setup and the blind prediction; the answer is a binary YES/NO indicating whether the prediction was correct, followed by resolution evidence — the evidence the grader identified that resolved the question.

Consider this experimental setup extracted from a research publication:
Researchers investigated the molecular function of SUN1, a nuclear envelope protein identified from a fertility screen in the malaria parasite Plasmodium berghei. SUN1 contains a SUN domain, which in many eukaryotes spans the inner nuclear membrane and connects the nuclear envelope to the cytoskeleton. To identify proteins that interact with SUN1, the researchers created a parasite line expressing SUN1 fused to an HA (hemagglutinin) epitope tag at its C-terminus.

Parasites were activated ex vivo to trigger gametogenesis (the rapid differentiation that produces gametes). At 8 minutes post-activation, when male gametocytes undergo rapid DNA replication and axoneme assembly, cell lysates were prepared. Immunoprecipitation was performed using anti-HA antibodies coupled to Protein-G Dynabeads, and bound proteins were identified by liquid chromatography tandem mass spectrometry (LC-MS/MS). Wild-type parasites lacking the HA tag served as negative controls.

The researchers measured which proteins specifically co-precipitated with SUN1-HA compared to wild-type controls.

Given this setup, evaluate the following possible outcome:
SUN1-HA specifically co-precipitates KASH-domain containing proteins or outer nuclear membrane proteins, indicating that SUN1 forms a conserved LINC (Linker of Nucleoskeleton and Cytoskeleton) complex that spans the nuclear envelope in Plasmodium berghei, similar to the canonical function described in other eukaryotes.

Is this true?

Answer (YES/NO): NO